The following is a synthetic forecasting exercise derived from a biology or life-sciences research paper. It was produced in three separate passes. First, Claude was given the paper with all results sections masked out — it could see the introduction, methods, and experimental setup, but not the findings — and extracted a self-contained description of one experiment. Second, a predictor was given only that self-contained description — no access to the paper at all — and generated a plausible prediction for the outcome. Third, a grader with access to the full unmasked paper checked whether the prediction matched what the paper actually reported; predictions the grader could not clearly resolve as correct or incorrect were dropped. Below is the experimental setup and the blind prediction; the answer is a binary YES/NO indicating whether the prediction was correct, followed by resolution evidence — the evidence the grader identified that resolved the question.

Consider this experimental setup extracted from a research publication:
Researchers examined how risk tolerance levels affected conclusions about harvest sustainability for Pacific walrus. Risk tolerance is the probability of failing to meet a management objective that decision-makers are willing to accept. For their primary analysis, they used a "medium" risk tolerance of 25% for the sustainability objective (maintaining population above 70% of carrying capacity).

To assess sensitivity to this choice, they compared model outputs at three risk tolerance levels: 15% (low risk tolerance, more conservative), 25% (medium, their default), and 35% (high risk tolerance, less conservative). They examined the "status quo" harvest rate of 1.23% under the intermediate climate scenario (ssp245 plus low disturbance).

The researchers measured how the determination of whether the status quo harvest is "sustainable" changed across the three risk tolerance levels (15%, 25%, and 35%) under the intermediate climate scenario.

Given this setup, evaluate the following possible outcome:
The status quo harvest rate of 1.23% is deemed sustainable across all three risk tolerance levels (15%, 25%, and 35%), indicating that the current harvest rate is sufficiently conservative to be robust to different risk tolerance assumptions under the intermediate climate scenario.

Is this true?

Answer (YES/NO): YES